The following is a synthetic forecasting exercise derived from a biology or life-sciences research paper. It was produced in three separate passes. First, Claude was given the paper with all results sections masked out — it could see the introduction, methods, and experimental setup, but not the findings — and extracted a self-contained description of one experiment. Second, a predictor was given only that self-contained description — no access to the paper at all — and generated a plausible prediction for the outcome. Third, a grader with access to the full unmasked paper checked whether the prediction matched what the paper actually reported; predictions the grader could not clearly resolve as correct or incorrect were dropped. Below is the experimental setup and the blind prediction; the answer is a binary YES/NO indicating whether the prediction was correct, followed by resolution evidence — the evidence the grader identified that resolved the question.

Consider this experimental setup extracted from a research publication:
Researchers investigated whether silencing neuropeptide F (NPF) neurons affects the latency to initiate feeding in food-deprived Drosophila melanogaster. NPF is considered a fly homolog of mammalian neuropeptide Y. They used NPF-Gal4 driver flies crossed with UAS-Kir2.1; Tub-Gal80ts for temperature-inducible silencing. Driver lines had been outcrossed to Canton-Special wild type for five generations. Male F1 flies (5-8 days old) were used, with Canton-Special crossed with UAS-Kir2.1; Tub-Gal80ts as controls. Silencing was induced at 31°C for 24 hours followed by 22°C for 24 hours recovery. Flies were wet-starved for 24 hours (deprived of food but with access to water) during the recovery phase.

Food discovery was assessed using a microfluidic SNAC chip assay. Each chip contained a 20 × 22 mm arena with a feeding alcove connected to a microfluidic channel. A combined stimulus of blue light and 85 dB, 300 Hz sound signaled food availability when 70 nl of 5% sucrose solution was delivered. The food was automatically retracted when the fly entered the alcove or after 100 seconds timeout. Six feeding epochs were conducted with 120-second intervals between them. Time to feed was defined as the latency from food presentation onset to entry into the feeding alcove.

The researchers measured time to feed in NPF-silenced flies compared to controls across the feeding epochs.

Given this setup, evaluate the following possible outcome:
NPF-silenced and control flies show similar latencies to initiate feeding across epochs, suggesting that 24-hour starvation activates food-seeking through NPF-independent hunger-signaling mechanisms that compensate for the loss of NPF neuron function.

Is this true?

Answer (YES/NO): YES